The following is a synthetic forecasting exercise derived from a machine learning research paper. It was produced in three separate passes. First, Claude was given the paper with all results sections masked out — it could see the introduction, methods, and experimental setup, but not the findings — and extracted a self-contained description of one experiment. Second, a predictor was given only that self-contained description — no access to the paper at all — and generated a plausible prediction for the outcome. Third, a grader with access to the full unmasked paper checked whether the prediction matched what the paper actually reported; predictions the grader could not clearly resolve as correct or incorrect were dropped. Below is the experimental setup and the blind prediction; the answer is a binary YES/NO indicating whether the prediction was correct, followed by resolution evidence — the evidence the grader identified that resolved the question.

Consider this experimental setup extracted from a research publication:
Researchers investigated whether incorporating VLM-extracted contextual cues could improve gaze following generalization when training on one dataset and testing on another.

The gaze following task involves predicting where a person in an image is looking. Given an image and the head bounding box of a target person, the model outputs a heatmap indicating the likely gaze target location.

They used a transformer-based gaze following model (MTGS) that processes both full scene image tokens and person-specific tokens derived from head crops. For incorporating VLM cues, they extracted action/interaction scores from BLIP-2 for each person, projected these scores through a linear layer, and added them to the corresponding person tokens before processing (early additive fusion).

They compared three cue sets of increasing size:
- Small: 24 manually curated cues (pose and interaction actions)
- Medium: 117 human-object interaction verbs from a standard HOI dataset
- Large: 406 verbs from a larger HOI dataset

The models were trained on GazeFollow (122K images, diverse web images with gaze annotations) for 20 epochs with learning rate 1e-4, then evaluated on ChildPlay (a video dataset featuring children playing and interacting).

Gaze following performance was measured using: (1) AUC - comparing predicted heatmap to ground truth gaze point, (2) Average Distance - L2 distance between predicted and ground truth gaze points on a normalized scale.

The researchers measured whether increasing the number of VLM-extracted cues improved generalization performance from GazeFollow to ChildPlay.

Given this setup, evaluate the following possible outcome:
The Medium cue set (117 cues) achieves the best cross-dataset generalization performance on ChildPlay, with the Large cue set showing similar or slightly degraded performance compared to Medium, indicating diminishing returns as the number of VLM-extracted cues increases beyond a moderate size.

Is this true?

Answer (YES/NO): NO